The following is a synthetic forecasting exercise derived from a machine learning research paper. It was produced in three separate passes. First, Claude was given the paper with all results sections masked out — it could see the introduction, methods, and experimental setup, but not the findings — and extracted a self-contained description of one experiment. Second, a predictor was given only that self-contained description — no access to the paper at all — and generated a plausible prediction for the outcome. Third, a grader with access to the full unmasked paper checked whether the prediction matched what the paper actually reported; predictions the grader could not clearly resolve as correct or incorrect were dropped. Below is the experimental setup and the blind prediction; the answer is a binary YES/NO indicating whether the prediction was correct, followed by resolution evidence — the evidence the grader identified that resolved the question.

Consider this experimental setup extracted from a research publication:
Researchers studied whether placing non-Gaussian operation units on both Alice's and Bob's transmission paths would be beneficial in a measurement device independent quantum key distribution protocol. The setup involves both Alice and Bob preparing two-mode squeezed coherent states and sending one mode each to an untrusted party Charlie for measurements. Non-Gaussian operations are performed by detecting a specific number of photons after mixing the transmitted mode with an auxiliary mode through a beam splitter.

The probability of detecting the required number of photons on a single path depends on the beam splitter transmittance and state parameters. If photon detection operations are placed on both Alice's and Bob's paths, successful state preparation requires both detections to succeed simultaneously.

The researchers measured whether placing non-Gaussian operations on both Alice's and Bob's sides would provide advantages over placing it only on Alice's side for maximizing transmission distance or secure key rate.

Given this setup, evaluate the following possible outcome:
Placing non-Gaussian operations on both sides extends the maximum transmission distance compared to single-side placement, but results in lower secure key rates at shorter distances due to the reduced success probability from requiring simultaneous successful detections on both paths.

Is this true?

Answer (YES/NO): NO